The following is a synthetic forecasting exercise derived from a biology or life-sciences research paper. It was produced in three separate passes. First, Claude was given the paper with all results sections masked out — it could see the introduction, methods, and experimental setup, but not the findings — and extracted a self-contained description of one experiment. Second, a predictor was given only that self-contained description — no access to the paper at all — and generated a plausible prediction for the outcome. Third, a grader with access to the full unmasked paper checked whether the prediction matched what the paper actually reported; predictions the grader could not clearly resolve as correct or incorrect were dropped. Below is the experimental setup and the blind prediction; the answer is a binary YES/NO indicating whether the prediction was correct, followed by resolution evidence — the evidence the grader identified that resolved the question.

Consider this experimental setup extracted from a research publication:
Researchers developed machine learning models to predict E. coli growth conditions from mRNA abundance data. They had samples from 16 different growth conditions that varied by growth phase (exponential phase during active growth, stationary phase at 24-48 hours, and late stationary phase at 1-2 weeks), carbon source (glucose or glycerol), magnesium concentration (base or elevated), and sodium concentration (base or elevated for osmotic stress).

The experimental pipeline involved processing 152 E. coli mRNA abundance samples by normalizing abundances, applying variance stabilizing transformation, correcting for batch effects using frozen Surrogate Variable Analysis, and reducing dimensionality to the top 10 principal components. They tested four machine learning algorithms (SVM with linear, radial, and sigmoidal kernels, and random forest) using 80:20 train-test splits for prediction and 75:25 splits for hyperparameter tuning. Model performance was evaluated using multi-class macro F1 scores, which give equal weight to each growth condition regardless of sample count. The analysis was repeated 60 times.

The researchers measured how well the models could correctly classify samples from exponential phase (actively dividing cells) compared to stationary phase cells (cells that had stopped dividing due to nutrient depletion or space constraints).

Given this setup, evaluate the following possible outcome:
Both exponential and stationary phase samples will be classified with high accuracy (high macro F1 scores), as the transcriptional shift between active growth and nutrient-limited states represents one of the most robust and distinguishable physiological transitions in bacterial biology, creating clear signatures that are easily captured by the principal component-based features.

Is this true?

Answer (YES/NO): NO